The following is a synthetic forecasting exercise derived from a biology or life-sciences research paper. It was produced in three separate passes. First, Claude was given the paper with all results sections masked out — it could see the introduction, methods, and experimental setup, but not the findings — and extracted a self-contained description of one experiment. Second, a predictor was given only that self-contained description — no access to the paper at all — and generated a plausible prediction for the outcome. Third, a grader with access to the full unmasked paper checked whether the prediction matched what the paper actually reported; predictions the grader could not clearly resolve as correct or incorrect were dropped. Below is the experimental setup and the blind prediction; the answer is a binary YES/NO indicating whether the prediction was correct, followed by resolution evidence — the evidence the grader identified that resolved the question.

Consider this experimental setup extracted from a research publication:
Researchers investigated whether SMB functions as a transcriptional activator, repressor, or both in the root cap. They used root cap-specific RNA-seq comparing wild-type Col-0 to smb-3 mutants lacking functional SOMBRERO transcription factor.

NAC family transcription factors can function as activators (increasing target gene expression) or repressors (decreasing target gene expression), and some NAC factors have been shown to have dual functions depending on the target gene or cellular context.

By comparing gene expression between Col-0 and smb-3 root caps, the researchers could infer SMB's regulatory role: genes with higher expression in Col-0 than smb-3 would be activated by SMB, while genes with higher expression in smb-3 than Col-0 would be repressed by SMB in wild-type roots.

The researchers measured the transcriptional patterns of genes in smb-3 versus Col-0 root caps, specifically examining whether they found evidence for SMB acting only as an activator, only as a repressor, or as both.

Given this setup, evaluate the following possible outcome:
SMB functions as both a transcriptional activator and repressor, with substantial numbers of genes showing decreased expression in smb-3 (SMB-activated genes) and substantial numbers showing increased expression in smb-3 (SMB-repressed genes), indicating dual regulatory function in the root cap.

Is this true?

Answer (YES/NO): YES